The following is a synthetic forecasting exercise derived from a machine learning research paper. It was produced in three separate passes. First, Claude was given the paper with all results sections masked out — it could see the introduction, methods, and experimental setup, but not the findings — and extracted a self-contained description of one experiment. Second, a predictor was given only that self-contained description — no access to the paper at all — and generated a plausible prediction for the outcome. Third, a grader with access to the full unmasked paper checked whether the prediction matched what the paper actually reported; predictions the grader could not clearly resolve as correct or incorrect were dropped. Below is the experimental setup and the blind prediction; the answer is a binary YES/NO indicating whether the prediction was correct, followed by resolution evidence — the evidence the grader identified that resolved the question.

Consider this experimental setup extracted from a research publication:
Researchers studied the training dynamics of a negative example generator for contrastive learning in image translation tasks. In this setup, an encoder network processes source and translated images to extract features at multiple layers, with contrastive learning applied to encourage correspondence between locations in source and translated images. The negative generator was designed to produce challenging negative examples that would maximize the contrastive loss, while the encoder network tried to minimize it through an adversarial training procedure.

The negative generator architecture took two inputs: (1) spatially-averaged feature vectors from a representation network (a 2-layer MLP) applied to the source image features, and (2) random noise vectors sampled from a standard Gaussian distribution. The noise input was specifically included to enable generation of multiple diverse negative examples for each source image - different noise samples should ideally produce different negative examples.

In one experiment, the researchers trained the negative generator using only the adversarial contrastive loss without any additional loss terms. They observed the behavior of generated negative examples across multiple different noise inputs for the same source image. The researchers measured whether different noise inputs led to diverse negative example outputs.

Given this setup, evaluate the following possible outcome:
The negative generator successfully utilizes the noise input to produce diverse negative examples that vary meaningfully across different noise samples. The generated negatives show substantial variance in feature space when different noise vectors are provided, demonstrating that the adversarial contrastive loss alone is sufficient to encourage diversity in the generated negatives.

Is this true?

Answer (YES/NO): NO